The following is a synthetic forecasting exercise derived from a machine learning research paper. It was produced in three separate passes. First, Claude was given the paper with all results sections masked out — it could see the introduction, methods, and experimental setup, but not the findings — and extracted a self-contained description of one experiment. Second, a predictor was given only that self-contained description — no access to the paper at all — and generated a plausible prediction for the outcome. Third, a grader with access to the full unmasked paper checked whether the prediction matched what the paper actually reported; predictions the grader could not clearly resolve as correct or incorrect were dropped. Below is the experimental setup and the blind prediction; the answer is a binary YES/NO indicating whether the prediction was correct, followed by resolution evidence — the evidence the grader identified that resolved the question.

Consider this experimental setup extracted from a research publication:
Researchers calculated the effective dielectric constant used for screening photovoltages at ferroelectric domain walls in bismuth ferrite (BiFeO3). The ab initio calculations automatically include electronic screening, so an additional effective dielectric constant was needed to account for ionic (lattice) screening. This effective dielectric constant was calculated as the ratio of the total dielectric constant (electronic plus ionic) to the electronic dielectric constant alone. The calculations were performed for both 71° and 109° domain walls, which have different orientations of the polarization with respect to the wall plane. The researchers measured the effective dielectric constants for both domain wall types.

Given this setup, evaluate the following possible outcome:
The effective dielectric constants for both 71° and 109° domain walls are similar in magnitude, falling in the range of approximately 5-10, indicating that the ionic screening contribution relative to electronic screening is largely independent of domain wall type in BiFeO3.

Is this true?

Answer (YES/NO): NO